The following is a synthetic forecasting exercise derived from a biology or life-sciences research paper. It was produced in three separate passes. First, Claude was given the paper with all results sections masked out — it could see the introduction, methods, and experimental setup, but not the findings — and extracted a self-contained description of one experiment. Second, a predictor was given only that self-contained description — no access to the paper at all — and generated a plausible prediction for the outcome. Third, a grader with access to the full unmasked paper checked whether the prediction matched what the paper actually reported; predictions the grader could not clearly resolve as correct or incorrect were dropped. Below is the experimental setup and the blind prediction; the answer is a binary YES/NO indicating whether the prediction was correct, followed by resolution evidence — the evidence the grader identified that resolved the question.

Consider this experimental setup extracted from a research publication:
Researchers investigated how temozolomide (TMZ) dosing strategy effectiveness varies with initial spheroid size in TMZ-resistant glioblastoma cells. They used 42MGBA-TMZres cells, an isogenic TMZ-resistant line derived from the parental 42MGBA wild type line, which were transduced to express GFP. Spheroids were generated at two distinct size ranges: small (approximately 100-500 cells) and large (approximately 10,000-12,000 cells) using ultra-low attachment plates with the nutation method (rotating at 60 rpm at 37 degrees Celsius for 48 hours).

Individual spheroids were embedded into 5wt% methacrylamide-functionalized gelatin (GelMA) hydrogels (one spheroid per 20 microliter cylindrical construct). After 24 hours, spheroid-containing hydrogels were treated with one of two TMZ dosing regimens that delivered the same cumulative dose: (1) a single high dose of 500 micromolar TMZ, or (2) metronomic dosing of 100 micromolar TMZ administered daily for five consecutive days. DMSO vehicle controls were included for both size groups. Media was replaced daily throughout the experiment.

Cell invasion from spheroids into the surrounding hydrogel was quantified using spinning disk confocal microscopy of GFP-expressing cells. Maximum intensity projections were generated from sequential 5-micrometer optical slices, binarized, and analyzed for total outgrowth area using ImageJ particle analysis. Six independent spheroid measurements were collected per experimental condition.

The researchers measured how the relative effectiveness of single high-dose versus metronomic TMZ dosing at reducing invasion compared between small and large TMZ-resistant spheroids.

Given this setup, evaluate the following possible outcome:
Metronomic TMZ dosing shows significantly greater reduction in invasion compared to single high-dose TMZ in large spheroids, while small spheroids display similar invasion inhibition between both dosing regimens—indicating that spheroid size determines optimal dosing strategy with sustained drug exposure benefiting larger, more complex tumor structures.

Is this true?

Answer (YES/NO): NO